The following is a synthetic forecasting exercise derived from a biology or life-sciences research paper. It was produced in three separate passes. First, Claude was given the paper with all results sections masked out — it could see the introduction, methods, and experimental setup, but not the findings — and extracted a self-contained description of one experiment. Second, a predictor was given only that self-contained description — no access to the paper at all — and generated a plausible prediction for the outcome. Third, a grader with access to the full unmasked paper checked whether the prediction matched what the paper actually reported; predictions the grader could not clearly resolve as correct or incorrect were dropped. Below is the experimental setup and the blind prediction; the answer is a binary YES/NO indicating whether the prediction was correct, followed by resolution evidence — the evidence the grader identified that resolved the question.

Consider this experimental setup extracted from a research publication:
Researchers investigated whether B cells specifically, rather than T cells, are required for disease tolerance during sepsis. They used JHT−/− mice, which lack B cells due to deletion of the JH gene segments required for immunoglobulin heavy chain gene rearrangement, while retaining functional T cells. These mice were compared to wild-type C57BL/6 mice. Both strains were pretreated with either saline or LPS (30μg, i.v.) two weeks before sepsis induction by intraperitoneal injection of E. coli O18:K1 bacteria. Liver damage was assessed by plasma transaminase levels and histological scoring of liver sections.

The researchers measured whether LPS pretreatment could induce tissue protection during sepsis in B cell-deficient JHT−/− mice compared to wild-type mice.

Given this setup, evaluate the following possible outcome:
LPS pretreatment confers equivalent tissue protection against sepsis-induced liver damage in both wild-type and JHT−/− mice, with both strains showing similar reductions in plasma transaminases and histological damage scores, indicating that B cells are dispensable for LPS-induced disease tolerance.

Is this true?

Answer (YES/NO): NO